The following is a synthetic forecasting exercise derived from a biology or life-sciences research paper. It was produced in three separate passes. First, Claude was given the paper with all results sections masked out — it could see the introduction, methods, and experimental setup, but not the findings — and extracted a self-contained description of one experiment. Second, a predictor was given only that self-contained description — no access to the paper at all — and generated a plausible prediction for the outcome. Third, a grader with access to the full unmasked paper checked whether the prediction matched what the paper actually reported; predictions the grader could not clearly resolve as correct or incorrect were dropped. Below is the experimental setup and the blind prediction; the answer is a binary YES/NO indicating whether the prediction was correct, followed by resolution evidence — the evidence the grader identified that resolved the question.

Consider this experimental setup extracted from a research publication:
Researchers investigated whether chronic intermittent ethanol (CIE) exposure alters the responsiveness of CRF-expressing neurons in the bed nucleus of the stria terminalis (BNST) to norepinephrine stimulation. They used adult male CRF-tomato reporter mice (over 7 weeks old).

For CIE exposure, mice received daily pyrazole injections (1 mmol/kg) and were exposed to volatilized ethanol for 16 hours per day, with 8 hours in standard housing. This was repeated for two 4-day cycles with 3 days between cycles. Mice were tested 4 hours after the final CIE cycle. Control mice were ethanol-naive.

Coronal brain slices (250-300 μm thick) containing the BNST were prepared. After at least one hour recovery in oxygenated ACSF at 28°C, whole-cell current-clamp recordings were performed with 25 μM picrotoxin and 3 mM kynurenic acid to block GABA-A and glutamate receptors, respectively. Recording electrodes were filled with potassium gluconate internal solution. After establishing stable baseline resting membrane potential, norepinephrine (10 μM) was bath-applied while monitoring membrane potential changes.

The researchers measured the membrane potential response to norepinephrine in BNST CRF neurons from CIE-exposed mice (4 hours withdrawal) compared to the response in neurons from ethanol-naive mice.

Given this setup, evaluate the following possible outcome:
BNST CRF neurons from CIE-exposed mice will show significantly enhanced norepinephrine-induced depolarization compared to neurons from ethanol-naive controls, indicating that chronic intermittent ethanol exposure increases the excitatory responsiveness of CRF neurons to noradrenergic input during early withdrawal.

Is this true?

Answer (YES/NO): NO